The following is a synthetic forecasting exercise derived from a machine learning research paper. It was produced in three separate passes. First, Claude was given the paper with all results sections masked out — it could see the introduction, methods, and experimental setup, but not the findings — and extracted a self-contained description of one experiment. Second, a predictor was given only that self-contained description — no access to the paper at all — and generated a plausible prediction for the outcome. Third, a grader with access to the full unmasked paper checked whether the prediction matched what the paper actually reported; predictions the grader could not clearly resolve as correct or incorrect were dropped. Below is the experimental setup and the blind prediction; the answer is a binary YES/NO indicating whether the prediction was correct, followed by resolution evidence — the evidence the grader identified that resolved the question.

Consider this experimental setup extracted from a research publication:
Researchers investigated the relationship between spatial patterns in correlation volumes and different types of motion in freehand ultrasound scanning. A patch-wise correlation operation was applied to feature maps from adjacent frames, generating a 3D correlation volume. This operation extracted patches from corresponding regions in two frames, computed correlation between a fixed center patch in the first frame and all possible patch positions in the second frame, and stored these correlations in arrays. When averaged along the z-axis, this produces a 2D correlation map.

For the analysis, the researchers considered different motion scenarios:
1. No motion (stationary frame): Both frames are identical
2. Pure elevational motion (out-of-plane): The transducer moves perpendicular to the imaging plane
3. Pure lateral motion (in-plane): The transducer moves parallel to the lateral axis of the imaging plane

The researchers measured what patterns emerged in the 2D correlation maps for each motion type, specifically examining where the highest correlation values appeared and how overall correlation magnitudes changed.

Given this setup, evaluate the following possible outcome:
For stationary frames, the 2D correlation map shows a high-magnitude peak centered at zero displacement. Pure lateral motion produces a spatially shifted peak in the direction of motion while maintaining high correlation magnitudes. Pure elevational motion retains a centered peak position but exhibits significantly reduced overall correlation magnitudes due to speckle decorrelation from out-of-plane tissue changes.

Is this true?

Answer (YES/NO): NO